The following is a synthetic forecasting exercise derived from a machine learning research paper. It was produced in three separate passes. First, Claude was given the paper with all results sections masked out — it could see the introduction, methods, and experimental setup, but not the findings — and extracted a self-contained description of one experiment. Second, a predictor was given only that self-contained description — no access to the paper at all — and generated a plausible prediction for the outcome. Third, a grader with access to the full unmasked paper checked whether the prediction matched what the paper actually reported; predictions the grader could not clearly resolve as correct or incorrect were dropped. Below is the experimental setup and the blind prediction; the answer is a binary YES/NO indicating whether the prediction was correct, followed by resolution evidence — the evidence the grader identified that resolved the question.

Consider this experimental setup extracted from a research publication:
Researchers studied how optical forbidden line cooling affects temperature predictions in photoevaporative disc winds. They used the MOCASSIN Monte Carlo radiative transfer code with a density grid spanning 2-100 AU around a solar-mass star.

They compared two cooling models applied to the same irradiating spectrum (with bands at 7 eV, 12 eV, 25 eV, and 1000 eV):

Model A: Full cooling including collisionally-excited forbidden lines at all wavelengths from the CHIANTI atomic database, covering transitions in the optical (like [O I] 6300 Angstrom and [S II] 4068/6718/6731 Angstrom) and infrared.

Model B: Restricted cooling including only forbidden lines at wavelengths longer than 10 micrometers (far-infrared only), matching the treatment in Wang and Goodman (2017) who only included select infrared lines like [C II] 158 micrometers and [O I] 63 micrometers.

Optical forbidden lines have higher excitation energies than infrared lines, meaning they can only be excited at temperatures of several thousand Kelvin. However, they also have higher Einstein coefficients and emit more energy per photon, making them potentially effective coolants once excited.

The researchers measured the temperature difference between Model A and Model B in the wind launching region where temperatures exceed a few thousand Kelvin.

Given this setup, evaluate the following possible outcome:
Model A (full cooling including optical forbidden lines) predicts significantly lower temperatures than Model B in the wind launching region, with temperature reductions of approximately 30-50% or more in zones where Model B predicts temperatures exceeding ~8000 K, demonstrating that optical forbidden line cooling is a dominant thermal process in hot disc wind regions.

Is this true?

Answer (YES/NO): YES